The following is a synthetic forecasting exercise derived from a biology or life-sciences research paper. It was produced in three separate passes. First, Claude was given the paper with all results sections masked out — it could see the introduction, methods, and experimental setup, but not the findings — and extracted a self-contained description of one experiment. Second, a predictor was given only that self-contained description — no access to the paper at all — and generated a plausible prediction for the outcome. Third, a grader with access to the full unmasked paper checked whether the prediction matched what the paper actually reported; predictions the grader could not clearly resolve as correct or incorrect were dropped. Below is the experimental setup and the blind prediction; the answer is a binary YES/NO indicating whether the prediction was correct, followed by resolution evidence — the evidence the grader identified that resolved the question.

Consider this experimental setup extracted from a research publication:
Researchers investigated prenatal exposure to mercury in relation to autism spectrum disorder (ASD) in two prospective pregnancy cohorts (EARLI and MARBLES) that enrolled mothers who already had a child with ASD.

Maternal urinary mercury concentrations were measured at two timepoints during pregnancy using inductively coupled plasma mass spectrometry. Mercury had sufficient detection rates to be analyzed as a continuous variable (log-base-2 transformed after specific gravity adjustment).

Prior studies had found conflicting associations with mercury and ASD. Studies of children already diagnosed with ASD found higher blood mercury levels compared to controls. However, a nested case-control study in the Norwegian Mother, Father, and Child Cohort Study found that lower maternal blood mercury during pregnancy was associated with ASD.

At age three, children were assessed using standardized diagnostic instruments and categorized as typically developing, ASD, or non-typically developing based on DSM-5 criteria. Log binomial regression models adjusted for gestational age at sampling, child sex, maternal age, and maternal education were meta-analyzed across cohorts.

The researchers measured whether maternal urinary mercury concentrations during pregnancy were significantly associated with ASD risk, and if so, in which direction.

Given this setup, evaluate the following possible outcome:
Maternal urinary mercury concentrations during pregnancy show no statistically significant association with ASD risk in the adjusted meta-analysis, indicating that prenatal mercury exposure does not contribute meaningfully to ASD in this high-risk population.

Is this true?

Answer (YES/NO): YES